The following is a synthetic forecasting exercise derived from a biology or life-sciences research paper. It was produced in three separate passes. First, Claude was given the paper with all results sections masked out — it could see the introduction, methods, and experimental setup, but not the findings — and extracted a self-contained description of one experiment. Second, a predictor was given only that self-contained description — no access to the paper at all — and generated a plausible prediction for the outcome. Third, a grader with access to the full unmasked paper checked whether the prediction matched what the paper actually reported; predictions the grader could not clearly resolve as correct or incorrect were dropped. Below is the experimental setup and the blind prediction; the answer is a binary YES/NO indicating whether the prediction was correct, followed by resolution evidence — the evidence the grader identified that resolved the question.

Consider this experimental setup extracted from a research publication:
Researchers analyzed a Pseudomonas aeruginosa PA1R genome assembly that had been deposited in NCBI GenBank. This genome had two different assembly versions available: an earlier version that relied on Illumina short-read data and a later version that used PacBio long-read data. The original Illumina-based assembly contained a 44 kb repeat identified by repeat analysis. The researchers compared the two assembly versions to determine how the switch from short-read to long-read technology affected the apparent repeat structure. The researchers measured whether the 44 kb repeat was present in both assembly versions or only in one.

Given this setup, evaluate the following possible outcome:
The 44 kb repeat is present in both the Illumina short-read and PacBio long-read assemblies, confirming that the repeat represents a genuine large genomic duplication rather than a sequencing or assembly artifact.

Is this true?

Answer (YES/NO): NO